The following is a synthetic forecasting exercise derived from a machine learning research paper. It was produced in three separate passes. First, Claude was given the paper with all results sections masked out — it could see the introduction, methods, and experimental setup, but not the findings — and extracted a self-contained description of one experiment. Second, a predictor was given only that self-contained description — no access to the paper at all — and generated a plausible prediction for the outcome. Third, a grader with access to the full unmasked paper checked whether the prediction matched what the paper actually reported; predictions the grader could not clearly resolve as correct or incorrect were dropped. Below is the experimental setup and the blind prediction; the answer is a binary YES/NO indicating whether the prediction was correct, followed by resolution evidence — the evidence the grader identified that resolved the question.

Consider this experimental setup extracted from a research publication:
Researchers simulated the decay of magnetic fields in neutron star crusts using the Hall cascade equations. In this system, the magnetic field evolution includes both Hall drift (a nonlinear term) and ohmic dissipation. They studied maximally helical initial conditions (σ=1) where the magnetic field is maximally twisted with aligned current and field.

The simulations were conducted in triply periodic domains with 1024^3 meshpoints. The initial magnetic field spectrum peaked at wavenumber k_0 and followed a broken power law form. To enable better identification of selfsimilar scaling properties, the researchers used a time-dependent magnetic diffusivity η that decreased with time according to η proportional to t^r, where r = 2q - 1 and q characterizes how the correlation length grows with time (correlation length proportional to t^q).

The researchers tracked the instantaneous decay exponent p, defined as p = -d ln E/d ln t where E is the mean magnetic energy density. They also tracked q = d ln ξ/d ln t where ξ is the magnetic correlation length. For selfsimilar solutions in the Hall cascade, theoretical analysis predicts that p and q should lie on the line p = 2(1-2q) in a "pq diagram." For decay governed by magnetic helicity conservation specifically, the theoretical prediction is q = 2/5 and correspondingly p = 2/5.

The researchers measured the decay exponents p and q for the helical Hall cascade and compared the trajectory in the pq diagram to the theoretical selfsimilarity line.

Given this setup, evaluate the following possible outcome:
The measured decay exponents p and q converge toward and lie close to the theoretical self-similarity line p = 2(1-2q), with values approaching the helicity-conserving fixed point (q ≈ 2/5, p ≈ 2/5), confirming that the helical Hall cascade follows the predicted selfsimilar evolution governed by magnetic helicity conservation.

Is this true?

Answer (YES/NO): YES